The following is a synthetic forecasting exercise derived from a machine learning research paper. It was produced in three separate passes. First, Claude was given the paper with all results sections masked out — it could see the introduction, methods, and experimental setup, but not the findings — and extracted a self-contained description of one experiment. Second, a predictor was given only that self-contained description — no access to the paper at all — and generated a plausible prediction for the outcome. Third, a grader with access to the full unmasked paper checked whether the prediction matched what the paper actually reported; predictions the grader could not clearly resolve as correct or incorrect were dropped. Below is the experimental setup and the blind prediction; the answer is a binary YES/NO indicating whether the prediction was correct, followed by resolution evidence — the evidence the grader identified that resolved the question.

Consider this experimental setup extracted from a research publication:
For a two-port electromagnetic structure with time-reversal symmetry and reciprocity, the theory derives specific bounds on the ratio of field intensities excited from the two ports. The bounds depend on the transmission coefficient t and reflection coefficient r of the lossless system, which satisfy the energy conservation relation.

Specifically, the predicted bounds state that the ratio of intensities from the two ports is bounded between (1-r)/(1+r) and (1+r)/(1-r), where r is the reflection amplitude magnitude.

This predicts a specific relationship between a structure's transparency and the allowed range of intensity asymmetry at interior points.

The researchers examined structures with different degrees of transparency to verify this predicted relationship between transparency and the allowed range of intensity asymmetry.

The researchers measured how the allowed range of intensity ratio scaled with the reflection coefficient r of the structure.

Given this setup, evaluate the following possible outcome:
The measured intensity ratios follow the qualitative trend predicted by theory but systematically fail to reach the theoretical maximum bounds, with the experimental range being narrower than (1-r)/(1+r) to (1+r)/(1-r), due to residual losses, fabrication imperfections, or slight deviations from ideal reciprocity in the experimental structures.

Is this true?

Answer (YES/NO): NO